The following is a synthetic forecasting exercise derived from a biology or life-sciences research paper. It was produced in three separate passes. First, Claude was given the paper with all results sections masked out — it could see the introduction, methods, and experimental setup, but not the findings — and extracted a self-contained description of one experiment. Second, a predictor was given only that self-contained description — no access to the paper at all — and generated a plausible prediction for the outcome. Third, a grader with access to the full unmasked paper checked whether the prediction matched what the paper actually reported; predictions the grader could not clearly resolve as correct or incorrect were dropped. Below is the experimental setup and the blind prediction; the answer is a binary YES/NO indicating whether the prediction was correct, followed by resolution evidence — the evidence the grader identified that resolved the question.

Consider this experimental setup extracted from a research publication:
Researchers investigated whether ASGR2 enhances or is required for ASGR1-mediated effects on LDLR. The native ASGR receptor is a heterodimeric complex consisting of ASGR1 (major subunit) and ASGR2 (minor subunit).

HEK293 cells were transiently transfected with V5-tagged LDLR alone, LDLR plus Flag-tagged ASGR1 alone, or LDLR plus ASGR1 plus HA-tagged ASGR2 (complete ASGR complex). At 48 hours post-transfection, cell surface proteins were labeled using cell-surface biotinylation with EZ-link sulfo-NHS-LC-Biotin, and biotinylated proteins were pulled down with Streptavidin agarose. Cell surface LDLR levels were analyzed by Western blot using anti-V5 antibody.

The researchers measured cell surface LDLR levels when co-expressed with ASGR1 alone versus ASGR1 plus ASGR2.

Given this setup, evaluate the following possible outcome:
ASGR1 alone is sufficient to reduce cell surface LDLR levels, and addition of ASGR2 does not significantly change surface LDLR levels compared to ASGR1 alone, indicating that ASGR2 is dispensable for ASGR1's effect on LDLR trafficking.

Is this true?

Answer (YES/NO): YES